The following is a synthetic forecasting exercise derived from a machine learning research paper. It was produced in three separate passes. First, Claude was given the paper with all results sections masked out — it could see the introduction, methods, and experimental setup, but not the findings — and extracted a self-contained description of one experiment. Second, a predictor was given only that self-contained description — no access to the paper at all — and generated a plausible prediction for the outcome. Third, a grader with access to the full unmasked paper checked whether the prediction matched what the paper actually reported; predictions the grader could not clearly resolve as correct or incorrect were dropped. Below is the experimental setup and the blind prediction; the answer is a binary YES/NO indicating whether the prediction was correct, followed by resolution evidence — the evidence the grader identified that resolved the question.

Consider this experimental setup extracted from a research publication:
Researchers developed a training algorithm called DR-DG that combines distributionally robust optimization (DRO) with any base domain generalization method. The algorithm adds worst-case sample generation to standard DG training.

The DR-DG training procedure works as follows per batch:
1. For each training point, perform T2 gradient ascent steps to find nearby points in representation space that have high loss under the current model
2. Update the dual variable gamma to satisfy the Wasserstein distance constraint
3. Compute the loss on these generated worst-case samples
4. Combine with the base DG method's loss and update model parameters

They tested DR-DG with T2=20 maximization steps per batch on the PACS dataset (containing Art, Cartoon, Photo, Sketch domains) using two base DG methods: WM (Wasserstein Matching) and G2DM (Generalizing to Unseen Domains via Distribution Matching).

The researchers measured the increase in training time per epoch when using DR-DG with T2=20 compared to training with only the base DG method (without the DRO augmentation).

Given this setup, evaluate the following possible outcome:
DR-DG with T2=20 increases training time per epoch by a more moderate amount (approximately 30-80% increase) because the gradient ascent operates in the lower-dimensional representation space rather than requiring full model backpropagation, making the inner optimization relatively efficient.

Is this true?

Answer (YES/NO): NO